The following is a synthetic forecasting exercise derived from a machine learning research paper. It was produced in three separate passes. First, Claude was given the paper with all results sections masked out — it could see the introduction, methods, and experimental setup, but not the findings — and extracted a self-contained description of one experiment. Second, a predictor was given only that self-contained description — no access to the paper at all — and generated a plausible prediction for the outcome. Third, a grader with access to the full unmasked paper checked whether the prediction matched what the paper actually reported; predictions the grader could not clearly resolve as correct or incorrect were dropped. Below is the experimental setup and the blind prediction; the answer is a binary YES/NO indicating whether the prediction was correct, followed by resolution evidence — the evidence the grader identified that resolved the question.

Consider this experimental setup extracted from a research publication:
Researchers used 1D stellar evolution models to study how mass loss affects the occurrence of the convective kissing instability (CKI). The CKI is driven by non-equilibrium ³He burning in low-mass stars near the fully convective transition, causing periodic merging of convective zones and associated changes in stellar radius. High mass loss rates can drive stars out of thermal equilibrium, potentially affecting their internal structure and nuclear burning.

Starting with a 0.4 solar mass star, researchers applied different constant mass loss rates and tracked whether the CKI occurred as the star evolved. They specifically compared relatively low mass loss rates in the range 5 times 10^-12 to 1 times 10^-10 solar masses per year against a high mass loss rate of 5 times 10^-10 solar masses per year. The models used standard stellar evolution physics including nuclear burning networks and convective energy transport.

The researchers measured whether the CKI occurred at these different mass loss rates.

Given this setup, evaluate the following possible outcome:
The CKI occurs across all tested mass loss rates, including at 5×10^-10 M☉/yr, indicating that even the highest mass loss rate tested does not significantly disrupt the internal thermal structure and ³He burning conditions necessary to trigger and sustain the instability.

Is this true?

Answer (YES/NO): NO